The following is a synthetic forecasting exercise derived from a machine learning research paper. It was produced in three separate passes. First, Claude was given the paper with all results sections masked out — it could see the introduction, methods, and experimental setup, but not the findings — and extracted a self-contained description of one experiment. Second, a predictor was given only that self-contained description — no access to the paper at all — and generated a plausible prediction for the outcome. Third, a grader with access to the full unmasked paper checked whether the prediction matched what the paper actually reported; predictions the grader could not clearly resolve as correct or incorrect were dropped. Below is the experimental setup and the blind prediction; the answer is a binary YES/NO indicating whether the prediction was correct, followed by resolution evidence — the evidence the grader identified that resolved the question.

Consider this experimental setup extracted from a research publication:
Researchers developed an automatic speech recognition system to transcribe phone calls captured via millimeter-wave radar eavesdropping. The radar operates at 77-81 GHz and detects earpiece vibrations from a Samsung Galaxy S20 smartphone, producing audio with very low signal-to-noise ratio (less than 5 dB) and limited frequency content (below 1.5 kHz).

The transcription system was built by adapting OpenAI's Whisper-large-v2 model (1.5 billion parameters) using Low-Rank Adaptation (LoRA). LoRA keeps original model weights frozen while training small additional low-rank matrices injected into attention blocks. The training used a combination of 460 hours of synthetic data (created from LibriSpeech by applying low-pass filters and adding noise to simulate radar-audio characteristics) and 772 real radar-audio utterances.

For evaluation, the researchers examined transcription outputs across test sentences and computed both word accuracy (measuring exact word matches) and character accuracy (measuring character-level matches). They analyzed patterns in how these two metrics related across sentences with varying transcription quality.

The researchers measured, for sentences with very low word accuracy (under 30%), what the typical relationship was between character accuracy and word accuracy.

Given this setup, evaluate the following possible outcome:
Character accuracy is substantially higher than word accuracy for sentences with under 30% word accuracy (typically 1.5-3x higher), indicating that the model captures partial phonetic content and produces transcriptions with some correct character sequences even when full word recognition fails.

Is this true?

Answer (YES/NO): NO